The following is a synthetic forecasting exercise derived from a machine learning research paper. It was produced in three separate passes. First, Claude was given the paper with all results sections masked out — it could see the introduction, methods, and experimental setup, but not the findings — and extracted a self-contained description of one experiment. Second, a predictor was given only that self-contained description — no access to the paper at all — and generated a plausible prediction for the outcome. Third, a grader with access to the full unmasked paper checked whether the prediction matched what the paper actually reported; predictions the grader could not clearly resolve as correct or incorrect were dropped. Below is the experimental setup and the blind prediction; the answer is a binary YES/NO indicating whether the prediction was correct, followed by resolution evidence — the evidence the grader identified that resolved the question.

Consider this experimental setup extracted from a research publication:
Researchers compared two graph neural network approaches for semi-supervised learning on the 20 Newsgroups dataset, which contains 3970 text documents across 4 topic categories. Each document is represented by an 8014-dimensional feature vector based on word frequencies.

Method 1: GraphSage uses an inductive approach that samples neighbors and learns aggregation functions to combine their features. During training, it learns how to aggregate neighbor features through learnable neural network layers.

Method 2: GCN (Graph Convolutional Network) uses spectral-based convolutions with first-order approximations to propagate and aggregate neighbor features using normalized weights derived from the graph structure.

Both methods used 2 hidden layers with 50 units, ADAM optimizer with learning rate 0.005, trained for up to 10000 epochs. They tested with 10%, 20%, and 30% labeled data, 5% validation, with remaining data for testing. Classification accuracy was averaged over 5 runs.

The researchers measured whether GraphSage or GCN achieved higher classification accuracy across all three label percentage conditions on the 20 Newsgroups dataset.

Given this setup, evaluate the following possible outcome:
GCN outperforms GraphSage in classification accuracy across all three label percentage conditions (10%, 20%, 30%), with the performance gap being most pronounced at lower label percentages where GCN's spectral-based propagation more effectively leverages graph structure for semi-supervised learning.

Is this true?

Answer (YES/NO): NO